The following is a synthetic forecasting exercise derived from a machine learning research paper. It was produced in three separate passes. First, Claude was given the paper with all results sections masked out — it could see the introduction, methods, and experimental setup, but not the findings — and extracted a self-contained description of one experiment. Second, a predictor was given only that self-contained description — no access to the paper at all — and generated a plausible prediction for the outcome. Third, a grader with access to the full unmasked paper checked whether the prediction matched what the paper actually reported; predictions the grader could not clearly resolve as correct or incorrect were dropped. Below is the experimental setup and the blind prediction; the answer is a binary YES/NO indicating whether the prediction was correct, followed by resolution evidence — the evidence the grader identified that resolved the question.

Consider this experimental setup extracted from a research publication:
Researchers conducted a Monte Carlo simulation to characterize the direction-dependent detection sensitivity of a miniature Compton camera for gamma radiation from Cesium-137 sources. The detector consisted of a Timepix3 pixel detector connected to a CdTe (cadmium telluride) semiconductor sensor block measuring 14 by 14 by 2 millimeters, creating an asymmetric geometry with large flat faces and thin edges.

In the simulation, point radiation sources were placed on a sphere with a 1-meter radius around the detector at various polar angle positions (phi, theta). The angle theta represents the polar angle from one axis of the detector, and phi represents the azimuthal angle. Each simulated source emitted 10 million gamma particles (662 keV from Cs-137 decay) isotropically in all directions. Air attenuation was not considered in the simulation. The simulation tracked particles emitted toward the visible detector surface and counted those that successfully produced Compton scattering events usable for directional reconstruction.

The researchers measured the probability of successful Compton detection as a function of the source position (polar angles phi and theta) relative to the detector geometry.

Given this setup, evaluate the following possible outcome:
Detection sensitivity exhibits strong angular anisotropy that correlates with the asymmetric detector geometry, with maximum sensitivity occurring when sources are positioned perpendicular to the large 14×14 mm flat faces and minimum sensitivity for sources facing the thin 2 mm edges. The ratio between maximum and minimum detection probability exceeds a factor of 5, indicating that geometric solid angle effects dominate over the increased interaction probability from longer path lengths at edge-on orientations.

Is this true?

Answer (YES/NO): NO